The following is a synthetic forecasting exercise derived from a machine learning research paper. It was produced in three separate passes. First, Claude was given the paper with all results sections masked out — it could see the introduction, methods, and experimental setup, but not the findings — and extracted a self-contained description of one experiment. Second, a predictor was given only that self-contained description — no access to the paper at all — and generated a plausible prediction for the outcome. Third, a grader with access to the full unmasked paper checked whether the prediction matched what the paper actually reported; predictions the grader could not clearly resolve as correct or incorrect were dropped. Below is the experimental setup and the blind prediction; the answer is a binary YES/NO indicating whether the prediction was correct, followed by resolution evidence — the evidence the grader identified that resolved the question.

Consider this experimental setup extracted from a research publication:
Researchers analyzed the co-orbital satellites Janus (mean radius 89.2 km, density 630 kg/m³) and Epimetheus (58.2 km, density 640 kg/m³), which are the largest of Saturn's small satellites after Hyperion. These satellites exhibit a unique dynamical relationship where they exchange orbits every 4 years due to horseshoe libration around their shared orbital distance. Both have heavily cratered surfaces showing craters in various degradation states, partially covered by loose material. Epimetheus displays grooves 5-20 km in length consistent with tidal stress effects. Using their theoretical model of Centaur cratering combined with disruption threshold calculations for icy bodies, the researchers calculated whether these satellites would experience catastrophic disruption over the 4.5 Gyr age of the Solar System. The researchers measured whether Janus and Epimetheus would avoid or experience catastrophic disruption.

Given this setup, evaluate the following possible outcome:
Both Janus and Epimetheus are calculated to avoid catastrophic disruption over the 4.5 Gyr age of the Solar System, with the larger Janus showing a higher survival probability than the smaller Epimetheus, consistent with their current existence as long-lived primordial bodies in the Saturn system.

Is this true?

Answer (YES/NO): YES